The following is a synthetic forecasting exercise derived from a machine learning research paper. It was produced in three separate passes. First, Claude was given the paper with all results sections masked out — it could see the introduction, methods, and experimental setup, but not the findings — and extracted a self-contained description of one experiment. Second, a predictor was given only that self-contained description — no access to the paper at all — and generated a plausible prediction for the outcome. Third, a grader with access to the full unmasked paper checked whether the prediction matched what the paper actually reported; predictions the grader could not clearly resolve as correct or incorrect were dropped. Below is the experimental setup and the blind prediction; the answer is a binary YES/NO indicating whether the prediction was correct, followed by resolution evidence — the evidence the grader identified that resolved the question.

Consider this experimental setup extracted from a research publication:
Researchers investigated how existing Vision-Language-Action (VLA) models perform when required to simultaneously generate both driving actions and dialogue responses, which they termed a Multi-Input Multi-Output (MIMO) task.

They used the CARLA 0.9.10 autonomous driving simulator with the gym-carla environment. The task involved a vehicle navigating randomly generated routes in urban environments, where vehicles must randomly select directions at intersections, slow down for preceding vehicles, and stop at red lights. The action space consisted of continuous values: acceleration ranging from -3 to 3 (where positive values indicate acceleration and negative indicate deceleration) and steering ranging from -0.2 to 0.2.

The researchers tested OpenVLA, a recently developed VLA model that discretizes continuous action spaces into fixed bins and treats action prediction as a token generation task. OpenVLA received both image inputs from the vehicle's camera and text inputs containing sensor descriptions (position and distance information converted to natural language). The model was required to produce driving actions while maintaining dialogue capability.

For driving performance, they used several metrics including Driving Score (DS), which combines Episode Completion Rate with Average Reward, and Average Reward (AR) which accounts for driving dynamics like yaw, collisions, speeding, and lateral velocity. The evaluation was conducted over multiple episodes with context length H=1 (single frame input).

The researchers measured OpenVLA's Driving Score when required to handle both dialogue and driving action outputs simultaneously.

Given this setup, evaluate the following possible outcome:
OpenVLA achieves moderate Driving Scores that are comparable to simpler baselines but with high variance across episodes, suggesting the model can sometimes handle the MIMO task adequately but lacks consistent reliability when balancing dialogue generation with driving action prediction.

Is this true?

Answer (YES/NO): NO